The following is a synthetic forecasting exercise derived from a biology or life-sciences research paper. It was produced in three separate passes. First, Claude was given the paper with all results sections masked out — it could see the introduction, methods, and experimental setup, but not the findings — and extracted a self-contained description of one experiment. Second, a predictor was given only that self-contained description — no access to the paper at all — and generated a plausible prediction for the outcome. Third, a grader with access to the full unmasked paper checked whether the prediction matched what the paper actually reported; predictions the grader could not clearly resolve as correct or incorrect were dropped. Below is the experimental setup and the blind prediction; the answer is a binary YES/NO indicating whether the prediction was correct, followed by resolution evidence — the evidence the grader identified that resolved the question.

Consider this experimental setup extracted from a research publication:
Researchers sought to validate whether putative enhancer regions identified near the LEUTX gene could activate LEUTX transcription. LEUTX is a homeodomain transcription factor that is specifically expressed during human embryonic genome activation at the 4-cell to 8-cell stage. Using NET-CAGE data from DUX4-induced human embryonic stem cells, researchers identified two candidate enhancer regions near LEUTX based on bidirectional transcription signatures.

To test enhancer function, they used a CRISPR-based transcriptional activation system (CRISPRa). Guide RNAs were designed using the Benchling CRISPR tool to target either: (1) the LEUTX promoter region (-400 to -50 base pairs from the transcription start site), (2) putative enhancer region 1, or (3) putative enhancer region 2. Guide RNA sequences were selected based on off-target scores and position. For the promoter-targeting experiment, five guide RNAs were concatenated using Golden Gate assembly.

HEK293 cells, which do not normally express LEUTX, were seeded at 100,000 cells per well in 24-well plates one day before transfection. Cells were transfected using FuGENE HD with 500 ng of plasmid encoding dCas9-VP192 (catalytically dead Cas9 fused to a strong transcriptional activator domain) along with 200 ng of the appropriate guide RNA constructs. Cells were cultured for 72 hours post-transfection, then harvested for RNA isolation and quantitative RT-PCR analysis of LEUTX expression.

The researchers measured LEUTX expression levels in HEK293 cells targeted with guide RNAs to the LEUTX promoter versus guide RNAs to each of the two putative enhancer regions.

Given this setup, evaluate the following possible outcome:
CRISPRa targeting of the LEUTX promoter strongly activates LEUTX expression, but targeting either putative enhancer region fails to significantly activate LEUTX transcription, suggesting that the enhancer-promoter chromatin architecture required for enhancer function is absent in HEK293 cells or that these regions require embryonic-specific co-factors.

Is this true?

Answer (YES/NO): NO